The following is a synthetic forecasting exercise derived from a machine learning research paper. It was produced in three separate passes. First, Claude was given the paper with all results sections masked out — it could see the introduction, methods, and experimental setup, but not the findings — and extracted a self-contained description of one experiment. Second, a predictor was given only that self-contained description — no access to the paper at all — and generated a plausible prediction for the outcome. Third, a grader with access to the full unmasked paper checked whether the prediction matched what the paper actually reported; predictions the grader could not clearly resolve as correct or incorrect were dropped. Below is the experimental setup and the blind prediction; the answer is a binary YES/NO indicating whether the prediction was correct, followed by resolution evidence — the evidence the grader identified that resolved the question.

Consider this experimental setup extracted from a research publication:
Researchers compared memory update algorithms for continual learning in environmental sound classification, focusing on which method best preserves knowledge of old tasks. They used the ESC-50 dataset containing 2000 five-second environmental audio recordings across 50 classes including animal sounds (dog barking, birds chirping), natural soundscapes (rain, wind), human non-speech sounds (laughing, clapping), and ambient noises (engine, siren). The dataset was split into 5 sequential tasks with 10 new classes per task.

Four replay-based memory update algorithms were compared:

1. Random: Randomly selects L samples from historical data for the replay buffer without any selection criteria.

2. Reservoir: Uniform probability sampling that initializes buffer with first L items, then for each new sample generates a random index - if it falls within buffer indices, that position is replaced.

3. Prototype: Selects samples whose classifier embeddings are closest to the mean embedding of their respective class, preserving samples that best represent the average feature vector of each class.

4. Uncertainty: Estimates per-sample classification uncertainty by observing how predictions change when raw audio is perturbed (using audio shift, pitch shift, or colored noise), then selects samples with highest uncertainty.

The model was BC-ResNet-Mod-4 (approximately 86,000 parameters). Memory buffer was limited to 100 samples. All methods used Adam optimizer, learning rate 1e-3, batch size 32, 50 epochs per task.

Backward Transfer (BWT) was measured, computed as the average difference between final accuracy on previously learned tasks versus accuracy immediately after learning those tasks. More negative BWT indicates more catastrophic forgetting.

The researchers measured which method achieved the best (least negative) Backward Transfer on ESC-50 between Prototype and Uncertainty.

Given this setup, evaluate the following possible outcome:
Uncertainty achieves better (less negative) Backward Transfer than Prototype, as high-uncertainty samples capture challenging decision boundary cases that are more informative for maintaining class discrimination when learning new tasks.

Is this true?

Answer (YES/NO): NO